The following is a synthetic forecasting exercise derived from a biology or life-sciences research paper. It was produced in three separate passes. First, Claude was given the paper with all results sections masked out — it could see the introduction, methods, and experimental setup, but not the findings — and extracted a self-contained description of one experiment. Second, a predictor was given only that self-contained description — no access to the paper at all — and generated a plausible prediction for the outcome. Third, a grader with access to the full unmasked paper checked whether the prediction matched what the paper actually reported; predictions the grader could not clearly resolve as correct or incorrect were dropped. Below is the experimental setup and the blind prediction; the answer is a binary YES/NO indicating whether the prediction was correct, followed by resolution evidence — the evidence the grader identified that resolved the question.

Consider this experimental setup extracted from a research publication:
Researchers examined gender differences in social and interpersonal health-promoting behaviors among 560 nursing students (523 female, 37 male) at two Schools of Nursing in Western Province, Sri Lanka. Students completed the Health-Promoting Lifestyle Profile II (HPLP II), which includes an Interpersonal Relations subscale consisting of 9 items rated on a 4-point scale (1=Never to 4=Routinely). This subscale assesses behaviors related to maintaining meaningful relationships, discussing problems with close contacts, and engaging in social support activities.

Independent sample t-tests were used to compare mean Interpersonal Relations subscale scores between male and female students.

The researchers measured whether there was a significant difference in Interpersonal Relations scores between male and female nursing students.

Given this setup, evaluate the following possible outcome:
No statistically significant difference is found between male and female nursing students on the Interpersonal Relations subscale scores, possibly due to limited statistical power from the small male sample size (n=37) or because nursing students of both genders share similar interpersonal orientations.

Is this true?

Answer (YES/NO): NO